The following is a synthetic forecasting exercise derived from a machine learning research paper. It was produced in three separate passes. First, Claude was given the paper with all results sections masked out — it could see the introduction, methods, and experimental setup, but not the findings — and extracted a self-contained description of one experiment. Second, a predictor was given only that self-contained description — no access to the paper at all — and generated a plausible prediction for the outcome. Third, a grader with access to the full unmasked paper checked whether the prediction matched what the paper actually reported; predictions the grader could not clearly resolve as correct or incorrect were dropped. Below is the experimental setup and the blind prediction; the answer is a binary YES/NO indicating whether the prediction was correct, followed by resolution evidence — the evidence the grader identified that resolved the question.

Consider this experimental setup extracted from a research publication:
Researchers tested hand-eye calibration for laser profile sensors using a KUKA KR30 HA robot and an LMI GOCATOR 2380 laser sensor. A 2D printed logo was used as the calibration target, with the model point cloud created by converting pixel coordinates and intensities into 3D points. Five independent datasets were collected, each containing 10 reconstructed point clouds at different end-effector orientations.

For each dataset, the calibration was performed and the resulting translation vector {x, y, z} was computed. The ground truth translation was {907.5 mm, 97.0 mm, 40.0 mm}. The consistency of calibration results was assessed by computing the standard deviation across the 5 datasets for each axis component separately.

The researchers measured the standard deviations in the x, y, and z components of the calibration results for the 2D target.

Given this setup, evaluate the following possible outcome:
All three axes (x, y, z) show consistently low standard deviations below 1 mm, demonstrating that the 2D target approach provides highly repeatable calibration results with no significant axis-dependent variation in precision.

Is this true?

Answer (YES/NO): NO